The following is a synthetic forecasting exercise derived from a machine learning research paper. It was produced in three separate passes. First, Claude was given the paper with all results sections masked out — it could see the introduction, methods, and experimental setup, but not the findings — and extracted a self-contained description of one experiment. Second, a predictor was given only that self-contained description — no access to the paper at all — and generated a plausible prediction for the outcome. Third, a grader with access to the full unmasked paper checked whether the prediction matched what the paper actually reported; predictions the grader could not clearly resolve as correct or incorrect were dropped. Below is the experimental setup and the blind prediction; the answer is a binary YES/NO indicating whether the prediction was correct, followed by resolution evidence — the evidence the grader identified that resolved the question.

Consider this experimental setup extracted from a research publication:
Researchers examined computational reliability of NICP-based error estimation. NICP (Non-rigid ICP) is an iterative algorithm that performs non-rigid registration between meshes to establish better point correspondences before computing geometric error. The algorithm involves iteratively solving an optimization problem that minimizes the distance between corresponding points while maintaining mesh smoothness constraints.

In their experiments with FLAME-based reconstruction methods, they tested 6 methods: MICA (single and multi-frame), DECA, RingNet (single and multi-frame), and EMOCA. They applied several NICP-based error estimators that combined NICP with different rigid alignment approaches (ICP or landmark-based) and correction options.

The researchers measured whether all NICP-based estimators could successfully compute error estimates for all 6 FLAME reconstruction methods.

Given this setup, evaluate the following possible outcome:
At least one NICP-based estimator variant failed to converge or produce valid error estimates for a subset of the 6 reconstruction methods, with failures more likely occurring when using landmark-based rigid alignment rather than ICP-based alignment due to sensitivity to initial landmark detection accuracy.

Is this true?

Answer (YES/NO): NO